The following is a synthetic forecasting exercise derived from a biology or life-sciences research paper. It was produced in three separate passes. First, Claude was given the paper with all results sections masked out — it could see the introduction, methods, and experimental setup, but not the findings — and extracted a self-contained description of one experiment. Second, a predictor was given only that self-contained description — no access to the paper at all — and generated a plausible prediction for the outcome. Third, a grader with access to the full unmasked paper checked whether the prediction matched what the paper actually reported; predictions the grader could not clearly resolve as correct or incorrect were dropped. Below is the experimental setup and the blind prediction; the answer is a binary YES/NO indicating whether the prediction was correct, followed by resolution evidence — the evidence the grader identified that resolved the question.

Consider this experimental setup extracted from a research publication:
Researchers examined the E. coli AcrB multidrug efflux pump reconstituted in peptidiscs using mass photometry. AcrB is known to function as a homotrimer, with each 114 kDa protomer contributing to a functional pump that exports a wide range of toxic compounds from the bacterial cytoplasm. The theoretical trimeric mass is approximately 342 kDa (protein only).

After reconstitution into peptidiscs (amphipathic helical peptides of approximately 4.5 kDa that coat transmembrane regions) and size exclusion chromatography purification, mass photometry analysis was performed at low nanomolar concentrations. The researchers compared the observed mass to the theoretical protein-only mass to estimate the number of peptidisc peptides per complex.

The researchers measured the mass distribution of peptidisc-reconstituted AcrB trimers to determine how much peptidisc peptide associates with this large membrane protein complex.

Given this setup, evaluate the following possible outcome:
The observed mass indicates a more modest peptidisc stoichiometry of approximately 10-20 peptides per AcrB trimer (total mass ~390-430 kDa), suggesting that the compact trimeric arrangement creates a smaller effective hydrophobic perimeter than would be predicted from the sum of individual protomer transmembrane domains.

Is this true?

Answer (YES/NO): NO